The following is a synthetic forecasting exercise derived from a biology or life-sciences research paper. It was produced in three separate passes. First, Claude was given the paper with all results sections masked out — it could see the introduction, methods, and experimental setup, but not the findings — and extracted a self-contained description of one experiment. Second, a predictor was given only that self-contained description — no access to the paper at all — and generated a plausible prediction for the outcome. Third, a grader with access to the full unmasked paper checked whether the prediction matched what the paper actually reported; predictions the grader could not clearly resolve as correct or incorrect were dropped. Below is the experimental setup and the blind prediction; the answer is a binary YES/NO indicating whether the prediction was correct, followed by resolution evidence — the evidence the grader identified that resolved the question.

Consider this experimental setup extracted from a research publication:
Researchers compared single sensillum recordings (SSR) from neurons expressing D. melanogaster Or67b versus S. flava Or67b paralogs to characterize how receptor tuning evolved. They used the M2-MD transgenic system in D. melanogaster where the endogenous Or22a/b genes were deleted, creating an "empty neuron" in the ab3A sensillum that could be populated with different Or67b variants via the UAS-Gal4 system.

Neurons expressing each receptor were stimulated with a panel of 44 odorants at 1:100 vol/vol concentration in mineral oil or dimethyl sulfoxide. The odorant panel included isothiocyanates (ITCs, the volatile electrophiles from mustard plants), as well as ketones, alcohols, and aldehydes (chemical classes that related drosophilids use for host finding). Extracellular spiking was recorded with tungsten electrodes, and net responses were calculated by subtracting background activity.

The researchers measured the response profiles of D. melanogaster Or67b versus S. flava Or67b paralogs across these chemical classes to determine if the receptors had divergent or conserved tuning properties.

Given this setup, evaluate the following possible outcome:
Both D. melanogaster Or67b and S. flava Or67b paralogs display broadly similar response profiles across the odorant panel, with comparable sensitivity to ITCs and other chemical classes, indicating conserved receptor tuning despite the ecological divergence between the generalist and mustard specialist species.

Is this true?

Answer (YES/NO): NO